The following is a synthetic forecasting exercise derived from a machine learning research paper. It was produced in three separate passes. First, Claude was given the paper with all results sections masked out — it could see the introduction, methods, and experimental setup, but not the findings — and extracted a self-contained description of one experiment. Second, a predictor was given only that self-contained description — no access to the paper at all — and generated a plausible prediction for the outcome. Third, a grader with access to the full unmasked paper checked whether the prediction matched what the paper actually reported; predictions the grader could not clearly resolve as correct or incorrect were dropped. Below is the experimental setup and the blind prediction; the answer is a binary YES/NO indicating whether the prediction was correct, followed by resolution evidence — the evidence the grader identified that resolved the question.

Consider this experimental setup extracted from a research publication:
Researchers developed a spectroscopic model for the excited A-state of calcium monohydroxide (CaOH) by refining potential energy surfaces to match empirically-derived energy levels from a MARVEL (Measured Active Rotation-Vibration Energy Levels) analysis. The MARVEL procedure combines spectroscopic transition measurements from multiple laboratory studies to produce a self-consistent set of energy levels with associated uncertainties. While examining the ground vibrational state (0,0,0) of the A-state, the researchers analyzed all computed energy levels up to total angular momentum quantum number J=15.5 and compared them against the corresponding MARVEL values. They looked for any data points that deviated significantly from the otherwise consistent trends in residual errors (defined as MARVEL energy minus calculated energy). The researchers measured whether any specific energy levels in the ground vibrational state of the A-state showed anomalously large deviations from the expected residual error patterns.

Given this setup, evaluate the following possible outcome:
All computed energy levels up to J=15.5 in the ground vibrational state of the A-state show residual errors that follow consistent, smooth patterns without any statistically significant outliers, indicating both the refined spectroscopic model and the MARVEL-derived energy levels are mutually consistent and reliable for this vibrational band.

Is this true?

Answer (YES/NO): NO